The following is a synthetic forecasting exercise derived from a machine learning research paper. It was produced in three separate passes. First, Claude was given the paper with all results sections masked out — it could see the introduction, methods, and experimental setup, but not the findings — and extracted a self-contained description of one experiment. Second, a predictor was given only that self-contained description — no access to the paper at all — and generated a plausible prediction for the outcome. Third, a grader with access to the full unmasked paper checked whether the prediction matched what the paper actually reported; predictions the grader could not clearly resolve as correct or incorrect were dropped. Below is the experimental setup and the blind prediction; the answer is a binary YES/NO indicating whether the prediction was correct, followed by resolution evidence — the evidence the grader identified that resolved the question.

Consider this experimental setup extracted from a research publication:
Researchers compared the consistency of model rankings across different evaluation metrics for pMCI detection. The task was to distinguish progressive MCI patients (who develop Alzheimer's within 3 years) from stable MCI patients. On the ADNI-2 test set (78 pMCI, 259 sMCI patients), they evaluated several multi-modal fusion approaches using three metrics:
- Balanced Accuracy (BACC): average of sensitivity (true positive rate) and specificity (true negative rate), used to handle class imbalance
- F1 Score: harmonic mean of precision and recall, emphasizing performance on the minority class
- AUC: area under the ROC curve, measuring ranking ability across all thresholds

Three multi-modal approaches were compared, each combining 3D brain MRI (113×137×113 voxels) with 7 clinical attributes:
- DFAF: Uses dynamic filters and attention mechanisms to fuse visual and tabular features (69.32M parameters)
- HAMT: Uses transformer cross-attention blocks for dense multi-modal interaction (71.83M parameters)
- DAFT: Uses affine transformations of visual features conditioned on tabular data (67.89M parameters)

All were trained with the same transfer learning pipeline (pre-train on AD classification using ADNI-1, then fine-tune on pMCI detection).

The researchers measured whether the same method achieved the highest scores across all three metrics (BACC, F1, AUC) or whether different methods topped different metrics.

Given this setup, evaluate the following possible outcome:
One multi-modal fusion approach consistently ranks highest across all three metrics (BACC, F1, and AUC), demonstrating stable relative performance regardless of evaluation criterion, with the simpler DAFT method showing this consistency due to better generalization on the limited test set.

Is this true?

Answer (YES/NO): YES